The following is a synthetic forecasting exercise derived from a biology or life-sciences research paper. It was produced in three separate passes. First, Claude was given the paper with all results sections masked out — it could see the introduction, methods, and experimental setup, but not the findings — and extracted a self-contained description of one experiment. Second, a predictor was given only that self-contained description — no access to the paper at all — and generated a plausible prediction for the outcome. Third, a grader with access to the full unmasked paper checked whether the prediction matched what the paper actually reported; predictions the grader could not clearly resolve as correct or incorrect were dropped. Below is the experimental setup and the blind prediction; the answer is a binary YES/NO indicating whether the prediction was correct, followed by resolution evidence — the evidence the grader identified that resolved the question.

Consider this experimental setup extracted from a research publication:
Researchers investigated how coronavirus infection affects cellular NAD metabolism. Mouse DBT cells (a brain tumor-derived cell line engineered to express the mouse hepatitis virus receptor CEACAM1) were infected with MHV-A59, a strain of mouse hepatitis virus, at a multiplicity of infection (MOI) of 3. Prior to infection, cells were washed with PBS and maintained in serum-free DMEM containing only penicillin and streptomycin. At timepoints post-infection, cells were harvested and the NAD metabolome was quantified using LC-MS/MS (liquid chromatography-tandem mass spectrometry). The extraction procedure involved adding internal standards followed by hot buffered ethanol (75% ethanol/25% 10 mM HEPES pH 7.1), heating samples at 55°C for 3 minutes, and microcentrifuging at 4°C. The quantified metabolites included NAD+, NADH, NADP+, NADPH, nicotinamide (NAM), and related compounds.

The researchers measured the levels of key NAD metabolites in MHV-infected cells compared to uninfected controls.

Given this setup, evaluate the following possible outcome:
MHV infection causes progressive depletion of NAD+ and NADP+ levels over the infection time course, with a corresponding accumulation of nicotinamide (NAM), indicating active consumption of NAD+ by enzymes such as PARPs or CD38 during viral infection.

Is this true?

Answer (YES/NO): NO